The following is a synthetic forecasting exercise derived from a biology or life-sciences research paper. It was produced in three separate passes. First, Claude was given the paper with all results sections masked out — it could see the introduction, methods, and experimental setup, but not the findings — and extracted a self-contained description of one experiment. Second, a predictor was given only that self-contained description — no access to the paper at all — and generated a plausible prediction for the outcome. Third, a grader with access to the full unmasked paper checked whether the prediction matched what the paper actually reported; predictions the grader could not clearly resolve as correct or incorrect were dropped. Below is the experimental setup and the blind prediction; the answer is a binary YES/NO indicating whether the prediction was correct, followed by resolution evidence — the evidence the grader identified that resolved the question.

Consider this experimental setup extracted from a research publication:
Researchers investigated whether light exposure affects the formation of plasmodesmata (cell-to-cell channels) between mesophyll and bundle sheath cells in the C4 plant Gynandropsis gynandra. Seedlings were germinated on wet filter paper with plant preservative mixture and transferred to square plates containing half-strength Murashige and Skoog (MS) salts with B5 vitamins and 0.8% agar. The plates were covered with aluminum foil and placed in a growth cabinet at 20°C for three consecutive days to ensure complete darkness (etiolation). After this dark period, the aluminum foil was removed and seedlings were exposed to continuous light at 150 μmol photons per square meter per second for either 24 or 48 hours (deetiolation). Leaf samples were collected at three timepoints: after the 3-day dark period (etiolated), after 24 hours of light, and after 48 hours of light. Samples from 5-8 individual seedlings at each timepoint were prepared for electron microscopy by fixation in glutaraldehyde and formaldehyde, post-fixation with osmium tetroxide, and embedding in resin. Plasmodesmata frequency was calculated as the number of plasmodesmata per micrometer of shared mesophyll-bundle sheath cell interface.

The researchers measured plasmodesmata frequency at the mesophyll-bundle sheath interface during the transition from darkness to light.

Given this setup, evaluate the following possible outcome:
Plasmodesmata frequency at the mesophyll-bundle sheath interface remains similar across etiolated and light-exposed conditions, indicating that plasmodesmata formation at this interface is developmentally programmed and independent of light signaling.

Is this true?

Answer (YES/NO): NO